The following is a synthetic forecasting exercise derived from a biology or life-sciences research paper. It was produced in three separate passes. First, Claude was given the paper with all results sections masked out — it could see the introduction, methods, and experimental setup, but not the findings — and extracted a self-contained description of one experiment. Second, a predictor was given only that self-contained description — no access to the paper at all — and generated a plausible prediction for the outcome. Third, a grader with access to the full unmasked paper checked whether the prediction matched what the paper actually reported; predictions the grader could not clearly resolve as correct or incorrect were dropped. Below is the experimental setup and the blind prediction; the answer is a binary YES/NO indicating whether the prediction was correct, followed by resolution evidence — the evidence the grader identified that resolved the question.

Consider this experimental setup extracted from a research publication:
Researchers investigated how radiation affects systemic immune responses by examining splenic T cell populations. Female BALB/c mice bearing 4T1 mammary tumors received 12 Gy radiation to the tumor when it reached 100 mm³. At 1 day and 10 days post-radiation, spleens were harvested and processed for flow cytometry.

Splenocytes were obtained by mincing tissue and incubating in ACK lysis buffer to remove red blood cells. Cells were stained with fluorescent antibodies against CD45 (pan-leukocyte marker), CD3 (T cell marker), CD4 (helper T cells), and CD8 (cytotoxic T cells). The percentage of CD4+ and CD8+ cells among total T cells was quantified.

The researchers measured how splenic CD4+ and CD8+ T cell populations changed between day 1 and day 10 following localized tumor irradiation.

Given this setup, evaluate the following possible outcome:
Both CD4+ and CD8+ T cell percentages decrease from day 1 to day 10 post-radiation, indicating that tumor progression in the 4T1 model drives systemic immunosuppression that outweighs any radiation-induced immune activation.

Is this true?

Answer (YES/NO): NO